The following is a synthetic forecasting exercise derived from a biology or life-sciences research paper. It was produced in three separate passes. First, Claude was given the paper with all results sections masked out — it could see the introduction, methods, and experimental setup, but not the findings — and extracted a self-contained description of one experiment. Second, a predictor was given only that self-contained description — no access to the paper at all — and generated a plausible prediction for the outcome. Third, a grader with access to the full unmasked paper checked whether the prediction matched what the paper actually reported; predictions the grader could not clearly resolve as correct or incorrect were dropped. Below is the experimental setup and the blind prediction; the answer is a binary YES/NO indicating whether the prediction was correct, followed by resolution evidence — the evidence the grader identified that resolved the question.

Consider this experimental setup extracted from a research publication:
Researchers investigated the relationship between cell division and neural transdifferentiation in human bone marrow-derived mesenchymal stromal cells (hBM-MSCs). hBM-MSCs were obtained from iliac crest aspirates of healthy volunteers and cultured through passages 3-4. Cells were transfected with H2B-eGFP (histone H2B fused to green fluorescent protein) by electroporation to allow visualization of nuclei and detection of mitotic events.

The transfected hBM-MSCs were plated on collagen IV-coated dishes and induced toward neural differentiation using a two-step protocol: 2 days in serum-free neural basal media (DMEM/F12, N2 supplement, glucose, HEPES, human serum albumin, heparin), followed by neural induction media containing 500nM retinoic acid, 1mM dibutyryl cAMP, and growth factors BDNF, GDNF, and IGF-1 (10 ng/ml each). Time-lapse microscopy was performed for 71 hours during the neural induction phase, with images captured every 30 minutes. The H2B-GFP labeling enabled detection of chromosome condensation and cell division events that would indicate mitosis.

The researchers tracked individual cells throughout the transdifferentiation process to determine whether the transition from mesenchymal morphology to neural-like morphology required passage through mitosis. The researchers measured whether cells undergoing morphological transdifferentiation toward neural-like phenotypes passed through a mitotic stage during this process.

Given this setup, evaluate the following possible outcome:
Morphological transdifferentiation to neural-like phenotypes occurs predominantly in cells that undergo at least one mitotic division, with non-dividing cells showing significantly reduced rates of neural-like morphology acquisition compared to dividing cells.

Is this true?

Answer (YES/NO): NO